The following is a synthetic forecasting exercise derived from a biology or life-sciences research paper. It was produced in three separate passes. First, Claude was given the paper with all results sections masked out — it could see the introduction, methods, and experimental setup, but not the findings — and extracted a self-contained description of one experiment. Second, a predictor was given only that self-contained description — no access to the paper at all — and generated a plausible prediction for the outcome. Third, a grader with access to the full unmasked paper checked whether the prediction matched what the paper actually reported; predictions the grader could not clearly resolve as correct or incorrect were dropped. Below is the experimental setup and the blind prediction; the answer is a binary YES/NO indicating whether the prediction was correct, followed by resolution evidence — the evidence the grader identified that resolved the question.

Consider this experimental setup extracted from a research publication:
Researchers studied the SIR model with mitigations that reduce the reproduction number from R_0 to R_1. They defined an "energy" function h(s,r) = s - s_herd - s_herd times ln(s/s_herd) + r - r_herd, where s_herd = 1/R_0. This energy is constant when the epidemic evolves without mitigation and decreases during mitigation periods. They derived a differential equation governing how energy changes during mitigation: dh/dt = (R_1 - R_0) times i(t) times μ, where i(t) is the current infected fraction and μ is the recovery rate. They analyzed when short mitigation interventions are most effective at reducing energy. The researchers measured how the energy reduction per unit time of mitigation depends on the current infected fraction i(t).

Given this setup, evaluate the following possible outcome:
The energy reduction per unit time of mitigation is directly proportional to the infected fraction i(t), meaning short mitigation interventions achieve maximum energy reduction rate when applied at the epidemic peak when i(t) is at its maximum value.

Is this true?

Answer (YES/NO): YES